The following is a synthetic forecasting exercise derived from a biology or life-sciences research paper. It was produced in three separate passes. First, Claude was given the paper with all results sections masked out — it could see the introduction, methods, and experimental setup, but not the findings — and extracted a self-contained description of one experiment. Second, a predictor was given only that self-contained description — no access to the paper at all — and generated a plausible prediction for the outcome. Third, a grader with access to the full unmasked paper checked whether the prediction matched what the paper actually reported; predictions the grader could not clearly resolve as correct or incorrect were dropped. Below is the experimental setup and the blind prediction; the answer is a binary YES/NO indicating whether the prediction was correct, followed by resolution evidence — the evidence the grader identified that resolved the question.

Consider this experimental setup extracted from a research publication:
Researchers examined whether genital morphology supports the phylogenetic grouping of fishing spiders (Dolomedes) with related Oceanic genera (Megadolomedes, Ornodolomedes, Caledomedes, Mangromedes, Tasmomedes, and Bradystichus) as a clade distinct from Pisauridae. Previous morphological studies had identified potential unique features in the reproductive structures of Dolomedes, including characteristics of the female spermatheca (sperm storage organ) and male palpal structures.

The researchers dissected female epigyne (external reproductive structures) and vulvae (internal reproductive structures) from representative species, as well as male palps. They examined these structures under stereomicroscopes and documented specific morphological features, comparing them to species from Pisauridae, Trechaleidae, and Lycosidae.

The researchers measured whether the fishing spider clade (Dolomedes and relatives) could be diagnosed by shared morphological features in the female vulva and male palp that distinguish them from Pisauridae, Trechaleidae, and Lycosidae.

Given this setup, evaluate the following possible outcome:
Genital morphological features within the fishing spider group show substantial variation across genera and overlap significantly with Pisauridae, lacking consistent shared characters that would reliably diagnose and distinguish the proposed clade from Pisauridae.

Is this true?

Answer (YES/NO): NO